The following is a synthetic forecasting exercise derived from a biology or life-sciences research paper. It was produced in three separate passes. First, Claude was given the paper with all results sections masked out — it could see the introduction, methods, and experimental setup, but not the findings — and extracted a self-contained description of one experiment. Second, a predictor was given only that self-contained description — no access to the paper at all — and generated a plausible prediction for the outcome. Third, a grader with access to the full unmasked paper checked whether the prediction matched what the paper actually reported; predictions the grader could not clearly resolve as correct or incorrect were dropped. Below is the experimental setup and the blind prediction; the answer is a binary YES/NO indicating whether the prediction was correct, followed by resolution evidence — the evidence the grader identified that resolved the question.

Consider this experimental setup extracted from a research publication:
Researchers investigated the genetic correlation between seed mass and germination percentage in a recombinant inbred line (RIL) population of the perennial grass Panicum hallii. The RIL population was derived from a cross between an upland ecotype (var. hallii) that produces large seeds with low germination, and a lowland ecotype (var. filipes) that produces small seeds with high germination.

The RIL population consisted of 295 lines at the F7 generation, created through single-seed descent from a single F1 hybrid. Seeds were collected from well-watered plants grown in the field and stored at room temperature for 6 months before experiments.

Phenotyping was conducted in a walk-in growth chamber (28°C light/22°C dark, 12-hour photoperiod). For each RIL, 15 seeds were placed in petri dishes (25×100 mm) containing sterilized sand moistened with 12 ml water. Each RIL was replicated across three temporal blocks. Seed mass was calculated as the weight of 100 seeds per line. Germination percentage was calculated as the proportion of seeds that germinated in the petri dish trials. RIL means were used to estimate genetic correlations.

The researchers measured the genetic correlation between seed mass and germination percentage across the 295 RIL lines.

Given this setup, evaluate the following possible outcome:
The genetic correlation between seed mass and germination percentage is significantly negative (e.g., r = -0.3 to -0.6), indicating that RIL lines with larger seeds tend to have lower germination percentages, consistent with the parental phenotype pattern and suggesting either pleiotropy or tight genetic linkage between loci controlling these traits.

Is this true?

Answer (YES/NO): YES